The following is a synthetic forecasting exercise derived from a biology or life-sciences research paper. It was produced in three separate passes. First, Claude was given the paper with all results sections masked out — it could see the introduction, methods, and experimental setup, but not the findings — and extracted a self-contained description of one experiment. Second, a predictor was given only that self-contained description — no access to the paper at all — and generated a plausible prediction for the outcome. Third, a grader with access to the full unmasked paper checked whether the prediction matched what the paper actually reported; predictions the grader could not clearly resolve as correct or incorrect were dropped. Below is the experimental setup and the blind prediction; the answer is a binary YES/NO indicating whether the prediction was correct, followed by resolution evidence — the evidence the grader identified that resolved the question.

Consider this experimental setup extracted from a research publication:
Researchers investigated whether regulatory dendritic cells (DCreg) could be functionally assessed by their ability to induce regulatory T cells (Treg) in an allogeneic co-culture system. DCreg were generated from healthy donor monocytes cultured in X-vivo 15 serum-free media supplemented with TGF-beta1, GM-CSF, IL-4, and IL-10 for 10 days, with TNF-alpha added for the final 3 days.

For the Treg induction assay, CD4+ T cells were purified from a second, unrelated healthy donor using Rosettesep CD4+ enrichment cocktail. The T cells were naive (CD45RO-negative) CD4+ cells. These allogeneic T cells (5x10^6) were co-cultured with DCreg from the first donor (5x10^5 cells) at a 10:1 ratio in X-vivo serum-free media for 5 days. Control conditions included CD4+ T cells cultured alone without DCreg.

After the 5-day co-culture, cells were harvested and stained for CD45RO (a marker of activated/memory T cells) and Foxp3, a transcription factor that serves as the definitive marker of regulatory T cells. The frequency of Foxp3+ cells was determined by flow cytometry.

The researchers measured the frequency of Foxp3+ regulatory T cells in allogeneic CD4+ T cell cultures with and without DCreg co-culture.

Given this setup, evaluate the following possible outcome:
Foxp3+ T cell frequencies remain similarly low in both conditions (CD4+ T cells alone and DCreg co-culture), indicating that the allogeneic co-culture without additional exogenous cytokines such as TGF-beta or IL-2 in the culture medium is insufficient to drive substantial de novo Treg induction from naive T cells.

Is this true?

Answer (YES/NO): NO